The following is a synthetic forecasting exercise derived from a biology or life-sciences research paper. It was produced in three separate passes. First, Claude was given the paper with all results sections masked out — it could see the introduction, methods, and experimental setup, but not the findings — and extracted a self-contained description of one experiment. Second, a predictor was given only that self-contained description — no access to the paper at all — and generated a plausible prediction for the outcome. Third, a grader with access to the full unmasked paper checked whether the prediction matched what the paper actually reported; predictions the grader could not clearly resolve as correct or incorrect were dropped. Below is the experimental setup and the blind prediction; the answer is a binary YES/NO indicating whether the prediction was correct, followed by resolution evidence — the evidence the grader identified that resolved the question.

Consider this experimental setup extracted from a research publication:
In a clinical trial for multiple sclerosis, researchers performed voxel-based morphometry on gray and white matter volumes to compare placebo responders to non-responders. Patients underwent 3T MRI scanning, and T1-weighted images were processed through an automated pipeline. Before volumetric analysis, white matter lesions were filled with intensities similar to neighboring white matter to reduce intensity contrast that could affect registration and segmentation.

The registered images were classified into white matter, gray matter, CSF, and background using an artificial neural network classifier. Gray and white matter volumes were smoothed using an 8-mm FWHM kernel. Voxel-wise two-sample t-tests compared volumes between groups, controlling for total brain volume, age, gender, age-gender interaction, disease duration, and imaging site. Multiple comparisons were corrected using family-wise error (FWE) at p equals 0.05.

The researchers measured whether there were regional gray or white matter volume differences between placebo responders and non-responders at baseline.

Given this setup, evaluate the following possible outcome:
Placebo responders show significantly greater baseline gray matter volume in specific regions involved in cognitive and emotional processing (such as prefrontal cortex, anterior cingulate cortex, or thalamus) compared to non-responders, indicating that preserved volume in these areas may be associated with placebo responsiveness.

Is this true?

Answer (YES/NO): NO